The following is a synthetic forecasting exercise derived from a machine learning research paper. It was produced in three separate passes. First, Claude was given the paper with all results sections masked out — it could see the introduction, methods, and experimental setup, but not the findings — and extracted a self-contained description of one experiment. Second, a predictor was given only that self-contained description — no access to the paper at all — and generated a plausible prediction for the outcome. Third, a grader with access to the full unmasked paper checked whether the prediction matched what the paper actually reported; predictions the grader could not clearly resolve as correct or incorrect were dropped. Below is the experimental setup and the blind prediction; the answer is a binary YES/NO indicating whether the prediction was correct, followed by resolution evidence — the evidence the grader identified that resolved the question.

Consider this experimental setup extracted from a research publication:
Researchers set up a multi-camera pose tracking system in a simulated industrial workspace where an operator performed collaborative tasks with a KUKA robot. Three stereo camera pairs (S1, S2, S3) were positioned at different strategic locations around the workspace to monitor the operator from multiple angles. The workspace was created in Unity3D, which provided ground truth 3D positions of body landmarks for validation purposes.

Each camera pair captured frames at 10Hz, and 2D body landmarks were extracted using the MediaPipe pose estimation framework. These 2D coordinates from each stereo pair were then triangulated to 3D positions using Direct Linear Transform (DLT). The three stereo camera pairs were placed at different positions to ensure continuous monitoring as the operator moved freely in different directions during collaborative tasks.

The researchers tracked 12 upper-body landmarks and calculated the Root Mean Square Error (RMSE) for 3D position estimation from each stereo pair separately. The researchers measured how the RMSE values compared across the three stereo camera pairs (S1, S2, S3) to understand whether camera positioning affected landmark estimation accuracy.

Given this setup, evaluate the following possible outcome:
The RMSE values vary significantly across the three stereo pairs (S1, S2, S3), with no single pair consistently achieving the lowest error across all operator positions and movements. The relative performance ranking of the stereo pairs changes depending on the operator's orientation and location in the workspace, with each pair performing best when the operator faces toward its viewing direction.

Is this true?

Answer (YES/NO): NO